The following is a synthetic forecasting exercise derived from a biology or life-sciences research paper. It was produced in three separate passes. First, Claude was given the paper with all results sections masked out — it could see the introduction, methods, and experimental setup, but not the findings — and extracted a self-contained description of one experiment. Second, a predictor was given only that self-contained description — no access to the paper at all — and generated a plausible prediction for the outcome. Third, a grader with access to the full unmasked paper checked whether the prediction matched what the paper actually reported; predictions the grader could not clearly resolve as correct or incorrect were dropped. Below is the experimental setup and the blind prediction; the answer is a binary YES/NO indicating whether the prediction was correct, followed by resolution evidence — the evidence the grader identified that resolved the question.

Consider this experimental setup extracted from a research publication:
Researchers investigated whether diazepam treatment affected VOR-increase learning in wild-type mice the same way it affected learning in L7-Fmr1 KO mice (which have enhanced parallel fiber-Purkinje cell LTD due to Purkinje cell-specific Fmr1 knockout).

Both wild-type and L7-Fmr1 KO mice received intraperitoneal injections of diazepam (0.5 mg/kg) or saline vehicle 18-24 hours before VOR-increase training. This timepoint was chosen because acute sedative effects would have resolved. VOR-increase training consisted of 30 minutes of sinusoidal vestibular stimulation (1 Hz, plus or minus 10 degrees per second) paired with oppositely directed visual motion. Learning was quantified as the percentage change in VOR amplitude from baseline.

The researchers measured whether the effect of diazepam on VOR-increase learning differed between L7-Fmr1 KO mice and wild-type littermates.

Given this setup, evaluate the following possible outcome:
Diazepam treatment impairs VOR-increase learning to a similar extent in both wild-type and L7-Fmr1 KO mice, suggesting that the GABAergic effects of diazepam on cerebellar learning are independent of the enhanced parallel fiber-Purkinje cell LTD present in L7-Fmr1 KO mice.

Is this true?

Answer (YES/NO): NO